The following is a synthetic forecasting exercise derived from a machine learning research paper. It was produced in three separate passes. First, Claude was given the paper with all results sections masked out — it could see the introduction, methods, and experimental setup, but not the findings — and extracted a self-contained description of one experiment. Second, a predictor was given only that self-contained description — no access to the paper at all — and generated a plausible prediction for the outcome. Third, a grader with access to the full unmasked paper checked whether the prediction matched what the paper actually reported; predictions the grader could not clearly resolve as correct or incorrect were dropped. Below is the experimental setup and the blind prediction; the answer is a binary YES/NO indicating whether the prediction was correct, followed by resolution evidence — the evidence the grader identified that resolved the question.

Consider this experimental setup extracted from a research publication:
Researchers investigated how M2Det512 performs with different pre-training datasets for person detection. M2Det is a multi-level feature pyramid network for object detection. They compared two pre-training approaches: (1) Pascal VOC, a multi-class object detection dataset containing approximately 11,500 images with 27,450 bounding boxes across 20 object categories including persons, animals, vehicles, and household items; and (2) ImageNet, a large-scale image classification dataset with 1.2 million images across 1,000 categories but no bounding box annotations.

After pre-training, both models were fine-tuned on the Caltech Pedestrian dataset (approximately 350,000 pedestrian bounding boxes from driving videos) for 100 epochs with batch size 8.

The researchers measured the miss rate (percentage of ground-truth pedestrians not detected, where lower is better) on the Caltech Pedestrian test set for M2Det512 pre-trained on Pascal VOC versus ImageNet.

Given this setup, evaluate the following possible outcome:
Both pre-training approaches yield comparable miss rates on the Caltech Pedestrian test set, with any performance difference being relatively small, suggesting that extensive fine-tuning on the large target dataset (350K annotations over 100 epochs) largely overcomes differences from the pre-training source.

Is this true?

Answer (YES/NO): NO